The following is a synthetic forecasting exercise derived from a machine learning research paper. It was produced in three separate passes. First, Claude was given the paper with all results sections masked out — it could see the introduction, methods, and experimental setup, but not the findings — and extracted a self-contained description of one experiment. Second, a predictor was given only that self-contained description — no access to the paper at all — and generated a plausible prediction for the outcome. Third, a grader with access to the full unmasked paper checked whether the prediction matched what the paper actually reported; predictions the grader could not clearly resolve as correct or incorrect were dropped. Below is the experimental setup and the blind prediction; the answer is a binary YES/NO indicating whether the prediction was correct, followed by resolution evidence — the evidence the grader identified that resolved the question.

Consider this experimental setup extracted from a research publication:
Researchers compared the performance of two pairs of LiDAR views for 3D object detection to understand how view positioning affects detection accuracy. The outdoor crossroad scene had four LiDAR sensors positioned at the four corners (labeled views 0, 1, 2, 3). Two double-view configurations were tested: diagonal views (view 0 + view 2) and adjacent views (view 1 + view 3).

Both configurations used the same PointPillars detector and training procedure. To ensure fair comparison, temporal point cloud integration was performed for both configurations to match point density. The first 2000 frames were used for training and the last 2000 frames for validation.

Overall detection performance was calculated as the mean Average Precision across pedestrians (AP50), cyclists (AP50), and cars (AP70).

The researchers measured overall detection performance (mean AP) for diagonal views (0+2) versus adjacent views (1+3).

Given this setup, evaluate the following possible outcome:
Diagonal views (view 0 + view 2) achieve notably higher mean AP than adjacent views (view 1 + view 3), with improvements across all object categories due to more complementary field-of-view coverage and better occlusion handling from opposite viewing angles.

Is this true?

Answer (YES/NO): NO